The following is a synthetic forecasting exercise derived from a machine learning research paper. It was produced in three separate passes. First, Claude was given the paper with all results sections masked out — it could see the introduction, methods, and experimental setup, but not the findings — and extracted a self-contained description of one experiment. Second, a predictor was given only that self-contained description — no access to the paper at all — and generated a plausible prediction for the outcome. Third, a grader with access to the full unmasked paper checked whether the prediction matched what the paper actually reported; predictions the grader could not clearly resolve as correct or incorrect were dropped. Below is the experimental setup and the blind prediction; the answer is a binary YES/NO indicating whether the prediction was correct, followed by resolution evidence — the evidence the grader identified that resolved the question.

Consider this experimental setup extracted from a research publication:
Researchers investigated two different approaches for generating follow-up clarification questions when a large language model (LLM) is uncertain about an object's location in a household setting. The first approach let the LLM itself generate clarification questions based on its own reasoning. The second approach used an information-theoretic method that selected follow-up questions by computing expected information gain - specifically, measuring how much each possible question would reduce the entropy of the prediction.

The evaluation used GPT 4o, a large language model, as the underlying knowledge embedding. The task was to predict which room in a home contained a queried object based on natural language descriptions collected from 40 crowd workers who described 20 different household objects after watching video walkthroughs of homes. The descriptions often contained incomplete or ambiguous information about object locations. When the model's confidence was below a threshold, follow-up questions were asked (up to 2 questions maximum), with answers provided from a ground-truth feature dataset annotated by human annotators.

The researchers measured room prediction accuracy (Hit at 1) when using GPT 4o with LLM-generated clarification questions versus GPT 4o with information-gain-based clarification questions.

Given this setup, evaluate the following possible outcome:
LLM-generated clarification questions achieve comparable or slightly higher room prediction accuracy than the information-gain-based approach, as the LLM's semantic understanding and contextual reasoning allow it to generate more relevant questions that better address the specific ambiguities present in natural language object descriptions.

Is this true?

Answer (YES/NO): YES